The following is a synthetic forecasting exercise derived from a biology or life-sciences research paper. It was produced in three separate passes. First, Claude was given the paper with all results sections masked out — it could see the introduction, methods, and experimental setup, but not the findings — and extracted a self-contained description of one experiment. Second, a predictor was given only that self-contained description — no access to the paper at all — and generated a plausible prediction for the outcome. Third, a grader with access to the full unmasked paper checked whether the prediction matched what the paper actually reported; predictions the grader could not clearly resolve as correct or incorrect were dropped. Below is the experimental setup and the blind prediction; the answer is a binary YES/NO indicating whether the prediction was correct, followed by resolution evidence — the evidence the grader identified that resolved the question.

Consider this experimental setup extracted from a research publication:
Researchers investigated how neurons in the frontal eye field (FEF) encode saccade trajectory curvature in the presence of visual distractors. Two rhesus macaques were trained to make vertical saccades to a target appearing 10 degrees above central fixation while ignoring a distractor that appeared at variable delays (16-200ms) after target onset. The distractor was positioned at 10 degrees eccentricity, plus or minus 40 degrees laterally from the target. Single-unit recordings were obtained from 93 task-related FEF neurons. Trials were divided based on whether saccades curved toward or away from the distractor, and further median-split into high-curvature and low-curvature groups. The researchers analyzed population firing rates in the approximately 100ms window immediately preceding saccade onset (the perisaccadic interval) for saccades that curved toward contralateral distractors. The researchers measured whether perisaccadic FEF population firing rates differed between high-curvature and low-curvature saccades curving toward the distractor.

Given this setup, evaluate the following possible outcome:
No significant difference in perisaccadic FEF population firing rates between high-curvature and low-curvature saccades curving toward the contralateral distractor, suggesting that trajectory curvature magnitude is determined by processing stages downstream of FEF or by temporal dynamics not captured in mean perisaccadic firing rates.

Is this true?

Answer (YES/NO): NO